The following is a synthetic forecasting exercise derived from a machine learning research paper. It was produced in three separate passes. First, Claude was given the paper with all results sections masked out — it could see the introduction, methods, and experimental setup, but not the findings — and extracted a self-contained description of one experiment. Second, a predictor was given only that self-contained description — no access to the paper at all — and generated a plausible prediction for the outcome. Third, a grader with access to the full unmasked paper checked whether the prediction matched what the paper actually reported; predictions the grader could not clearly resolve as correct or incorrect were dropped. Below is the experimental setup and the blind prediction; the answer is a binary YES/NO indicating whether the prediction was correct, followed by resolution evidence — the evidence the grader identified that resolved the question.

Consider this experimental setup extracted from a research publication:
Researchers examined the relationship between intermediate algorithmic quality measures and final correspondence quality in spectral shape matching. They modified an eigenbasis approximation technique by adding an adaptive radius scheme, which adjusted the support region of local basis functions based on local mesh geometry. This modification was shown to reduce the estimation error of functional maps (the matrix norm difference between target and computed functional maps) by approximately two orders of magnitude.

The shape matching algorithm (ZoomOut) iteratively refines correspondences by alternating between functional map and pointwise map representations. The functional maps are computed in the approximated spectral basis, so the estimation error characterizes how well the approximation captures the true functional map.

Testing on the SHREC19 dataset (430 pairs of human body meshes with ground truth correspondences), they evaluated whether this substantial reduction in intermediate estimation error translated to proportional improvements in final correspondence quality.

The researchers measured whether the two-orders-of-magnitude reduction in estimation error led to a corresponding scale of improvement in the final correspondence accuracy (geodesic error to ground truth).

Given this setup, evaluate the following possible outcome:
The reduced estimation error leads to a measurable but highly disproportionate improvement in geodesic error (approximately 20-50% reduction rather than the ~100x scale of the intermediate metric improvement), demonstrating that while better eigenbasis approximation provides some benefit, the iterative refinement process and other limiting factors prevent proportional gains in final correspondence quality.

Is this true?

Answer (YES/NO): NO